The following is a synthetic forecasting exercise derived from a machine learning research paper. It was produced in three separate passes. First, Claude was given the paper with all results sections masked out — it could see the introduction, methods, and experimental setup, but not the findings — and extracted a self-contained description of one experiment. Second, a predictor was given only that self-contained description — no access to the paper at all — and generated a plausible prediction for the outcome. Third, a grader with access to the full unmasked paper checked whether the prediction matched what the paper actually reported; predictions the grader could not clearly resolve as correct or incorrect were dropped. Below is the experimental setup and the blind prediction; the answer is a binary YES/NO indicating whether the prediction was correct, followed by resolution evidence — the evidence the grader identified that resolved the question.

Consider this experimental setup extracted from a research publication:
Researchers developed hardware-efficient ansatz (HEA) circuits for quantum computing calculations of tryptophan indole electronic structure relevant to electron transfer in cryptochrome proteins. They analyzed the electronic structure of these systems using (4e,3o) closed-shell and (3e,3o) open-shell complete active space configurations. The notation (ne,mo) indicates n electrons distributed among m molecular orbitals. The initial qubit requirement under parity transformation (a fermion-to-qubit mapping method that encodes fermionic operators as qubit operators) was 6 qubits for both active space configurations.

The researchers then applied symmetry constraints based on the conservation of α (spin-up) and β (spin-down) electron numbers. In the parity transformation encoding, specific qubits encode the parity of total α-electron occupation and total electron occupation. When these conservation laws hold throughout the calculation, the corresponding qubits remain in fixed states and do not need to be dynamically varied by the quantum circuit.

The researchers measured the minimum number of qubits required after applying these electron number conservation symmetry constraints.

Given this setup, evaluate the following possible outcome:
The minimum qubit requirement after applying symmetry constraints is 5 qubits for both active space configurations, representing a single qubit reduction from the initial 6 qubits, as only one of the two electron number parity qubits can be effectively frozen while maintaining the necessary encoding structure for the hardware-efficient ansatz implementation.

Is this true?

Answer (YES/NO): NO